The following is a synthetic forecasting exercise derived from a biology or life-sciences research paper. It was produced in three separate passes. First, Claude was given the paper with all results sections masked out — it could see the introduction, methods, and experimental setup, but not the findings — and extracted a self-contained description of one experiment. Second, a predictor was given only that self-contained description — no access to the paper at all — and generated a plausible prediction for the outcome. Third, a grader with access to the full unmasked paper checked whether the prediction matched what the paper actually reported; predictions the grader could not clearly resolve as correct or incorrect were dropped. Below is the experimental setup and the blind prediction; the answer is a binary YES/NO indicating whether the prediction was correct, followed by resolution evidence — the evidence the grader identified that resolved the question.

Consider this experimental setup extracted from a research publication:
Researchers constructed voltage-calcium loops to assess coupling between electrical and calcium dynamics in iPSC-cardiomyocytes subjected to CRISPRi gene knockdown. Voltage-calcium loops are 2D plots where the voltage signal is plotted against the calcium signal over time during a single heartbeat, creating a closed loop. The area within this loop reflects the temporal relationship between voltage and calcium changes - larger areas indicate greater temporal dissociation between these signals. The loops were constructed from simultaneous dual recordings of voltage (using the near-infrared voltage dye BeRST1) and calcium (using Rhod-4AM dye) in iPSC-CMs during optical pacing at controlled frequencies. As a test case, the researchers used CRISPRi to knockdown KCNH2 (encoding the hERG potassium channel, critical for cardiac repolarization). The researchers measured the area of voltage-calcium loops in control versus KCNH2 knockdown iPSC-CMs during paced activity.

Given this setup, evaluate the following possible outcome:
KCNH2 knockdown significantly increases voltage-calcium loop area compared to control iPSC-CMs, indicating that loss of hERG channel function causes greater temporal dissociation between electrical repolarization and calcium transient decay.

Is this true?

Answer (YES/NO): NO